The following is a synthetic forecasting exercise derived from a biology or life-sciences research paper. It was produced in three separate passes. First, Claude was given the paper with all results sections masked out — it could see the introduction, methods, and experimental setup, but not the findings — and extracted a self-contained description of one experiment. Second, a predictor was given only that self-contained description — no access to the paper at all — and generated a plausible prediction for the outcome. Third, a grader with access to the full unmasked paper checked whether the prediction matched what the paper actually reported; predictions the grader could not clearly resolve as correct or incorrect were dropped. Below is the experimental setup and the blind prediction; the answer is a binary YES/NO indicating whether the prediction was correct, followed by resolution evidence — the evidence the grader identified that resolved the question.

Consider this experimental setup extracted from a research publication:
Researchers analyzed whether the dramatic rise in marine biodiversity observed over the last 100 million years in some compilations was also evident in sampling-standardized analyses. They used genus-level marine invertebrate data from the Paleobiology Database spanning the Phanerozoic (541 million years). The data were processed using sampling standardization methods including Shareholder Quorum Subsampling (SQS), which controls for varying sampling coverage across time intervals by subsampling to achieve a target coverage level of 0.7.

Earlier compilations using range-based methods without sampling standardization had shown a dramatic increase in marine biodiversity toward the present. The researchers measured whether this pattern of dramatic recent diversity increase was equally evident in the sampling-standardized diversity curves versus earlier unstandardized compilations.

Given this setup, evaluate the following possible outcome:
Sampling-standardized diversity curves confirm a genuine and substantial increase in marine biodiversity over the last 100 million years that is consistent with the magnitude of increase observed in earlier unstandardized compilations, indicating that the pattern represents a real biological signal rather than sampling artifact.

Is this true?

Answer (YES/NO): NO